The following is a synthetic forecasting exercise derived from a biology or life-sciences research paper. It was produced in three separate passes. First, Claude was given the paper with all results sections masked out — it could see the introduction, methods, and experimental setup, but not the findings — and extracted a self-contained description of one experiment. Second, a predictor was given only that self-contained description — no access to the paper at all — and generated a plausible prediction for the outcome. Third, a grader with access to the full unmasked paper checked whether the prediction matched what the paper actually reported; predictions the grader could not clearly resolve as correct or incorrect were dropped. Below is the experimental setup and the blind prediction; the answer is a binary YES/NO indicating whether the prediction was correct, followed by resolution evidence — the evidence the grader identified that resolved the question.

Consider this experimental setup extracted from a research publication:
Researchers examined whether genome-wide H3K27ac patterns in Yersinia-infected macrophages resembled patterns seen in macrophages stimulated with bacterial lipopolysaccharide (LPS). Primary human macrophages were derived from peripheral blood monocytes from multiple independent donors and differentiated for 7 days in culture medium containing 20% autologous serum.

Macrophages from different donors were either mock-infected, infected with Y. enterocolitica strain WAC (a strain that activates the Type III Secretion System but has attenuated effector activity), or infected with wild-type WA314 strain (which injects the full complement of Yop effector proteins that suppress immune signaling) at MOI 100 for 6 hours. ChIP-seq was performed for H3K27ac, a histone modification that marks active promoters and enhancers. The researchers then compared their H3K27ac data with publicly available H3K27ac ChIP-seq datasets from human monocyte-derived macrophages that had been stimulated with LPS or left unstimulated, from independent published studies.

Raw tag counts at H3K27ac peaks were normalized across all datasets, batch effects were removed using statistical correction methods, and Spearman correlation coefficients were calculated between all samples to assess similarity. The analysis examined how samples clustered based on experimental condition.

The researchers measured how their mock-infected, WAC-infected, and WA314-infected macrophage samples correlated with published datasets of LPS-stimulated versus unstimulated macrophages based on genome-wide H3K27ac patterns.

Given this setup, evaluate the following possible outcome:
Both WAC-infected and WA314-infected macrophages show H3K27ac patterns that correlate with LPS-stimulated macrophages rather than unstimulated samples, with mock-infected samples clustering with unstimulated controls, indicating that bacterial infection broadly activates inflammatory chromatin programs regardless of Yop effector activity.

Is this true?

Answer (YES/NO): NO